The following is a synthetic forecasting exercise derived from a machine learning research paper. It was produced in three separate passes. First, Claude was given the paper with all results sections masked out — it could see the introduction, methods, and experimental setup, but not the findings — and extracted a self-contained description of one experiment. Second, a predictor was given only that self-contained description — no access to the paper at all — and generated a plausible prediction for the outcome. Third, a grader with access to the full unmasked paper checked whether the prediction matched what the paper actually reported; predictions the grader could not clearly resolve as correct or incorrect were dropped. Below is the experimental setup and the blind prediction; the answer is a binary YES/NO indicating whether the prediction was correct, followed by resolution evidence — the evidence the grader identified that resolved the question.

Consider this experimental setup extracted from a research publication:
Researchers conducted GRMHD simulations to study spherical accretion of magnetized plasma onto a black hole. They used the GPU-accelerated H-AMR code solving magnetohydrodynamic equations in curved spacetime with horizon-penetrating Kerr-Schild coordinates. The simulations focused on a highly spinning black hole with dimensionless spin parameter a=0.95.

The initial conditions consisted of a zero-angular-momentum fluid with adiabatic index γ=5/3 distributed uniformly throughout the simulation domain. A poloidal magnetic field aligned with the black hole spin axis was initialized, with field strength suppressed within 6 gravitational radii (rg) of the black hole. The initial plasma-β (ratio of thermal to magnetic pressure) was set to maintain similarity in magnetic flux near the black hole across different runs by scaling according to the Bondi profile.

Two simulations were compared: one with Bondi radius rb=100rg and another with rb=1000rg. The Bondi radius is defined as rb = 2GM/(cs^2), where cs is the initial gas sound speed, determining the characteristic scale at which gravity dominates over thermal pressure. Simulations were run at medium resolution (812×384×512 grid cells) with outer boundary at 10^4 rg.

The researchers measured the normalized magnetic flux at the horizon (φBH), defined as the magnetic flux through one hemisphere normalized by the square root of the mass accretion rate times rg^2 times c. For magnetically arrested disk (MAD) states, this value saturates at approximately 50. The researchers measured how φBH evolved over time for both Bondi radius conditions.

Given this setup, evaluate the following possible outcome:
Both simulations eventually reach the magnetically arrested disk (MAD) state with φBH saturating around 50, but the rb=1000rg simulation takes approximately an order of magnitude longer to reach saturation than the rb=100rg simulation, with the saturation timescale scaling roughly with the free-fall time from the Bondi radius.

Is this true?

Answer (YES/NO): NO